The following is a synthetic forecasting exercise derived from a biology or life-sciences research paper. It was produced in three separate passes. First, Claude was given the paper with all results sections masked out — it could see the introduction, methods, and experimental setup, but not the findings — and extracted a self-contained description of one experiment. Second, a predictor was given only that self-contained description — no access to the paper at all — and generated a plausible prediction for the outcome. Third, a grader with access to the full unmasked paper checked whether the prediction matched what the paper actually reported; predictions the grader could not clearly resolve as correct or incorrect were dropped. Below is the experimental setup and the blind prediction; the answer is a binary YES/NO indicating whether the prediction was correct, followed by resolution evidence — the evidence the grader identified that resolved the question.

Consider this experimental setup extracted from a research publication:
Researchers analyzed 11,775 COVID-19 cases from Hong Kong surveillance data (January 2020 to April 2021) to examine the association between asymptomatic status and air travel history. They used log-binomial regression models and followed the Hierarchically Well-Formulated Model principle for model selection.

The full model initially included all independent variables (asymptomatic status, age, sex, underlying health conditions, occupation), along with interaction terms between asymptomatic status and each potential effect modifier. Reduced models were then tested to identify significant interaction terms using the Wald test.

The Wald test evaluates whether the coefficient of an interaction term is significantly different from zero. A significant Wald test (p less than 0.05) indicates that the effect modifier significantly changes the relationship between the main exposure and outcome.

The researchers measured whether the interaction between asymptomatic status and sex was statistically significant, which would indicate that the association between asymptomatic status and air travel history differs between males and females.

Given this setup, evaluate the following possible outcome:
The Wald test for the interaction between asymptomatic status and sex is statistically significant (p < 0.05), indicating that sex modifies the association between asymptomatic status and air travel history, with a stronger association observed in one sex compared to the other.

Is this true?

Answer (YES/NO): NO